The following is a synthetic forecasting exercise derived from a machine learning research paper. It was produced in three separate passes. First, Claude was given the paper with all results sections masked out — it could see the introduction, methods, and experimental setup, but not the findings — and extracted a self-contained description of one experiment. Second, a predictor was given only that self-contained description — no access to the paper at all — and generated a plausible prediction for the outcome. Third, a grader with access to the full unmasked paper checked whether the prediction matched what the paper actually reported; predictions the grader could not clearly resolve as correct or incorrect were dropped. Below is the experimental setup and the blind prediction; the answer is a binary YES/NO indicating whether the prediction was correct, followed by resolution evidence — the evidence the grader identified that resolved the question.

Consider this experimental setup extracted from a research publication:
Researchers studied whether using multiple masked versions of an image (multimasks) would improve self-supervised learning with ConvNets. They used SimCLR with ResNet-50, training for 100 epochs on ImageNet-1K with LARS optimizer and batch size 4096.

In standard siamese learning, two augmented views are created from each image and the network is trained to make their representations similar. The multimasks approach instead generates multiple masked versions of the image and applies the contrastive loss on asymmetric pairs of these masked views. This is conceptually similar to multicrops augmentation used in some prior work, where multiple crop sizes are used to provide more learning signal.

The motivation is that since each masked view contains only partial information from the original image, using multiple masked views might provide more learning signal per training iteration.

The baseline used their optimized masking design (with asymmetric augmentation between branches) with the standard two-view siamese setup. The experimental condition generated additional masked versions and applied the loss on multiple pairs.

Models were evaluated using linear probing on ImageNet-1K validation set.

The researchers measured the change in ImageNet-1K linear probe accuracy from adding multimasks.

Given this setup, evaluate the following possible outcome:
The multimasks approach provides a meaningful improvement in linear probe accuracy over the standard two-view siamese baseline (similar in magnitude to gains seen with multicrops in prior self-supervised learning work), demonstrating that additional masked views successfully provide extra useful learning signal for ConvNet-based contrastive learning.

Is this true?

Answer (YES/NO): YES